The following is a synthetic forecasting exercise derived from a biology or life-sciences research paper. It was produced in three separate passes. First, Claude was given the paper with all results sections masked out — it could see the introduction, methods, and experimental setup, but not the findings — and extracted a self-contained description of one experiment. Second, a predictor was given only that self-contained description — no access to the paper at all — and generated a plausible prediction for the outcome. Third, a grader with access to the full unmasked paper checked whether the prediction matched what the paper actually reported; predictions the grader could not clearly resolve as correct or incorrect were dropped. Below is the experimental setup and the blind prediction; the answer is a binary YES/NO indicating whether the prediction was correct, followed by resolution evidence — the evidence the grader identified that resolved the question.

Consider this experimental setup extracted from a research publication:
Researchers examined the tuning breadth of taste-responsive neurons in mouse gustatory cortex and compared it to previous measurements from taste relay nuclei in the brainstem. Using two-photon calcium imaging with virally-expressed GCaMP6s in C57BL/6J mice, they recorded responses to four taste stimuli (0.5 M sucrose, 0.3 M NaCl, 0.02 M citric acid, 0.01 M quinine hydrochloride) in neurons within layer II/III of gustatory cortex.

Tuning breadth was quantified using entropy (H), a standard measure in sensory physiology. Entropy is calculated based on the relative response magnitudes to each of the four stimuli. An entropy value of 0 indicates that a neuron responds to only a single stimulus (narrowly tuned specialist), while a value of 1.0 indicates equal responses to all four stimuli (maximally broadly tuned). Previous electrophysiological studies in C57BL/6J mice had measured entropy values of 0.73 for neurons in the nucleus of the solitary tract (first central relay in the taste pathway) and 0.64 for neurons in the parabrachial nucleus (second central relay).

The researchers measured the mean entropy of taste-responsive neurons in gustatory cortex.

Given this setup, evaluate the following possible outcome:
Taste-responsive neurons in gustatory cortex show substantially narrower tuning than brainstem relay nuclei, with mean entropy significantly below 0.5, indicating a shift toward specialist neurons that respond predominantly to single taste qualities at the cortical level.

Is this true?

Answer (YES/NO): YES